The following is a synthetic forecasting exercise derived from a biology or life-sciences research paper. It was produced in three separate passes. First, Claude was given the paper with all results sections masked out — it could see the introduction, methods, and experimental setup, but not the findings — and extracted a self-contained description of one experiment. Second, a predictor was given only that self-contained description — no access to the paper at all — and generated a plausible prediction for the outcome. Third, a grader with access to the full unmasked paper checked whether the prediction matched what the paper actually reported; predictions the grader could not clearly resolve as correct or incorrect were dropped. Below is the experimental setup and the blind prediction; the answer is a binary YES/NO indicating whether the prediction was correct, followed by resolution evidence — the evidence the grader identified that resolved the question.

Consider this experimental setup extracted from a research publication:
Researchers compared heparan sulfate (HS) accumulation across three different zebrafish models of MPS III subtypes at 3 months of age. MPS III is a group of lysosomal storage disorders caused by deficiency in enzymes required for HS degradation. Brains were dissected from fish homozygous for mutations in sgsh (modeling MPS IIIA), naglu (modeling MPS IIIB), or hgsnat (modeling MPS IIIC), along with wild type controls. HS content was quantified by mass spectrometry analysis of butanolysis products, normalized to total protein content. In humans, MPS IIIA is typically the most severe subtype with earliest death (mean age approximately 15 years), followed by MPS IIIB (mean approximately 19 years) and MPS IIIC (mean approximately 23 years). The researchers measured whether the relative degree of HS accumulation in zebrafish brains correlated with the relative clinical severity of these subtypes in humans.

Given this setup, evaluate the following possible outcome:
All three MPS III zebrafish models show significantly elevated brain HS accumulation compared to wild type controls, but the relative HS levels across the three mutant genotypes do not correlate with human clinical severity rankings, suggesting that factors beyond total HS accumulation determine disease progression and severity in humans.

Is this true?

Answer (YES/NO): YES